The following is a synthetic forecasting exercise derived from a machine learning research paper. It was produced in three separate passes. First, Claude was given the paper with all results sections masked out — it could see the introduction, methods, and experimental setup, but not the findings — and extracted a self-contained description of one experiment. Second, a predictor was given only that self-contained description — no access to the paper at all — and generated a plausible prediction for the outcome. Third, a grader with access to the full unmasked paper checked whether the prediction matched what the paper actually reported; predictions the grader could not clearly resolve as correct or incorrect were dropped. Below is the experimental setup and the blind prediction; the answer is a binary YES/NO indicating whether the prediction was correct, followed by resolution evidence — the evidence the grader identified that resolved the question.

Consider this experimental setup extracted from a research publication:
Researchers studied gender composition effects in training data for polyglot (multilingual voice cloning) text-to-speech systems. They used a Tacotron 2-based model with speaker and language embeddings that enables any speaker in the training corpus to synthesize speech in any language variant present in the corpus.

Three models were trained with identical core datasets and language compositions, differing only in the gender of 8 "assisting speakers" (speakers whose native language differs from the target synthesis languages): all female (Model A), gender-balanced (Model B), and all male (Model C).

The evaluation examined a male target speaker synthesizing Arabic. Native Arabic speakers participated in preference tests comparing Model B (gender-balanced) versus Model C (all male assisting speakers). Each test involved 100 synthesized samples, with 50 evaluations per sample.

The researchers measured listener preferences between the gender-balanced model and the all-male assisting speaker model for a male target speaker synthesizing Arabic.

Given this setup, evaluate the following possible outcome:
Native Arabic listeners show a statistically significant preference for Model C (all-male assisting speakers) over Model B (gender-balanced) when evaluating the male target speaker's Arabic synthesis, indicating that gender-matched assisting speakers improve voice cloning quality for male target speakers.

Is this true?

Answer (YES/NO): NO